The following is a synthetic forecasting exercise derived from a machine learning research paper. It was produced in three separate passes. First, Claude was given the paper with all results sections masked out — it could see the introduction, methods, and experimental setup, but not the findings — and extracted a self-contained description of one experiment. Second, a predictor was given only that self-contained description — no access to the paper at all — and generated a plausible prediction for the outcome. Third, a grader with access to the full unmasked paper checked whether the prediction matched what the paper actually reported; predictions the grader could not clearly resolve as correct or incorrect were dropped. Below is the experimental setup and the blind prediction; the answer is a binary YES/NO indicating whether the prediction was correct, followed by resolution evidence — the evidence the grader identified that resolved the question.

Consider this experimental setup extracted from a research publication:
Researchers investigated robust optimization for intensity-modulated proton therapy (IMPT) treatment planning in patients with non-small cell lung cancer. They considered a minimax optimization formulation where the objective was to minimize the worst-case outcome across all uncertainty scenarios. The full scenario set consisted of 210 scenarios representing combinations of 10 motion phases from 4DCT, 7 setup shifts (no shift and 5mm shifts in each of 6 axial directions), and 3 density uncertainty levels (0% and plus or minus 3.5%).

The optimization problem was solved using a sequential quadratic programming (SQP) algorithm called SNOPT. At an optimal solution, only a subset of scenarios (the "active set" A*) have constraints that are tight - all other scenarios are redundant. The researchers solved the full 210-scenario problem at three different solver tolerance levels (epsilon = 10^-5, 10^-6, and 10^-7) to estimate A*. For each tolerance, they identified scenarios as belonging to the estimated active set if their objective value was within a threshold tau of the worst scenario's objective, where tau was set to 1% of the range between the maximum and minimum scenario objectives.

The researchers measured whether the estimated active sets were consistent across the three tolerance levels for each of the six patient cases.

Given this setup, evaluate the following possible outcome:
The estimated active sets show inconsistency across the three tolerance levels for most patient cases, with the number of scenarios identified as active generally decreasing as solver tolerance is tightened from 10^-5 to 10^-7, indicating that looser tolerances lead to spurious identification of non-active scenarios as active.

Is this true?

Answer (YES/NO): NO